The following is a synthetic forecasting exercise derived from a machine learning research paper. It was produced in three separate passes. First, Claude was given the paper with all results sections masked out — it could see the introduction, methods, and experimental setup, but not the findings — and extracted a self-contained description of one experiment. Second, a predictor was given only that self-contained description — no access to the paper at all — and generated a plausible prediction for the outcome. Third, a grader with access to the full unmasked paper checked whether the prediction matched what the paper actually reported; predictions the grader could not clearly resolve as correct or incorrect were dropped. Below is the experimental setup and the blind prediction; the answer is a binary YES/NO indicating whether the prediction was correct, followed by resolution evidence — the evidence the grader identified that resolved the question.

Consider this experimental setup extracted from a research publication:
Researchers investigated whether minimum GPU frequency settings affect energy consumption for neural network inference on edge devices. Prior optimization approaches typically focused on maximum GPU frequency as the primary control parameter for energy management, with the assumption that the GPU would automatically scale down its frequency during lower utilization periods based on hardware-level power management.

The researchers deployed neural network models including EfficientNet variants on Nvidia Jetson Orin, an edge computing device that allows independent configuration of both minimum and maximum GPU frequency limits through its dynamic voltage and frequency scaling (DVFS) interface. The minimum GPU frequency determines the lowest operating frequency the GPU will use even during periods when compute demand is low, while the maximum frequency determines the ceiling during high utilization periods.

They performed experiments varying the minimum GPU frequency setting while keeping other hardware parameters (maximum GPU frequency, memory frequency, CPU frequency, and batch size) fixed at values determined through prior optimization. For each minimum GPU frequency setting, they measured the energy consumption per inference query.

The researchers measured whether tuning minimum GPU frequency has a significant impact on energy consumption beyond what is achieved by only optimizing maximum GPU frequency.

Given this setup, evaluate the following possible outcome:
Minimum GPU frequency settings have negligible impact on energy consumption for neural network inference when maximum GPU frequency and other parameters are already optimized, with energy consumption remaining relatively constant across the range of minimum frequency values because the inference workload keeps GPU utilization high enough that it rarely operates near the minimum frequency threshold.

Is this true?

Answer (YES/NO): NO